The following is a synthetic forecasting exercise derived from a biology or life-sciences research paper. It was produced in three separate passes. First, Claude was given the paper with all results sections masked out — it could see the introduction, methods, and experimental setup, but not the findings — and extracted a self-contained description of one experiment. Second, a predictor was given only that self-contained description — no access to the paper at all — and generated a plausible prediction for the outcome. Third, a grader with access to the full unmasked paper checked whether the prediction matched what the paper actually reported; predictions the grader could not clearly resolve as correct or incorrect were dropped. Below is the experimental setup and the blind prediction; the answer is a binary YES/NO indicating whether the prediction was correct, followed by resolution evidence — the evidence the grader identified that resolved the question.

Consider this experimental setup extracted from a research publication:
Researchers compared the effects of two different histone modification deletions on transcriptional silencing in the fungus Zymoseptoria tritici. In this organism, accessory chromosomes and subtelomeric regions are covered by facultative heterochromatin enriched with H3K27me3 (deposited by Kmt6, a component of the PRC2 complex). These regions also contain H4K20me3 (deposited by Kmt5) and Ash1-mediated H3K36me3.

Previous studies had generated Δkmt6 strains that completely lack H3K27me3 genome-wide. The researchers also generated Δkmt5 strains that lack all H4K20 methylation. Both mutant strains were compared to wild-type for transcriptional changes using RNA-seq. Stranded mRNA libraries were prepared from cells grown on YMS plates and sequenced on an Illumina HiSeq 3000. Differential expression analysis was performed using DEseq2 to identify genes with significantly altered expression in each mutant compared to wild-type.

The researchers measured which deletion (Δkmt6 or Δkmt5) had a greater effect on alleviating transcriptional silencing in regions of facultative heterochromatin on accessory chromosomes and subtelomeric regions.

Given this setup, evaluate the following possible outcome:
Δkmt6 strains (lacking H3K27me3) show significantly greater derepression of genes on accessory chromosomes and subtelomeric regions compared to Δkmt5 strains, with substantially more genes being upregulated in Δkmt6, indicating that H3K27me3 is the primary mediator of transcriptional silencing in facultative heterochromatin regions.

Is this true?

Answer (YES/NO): NO